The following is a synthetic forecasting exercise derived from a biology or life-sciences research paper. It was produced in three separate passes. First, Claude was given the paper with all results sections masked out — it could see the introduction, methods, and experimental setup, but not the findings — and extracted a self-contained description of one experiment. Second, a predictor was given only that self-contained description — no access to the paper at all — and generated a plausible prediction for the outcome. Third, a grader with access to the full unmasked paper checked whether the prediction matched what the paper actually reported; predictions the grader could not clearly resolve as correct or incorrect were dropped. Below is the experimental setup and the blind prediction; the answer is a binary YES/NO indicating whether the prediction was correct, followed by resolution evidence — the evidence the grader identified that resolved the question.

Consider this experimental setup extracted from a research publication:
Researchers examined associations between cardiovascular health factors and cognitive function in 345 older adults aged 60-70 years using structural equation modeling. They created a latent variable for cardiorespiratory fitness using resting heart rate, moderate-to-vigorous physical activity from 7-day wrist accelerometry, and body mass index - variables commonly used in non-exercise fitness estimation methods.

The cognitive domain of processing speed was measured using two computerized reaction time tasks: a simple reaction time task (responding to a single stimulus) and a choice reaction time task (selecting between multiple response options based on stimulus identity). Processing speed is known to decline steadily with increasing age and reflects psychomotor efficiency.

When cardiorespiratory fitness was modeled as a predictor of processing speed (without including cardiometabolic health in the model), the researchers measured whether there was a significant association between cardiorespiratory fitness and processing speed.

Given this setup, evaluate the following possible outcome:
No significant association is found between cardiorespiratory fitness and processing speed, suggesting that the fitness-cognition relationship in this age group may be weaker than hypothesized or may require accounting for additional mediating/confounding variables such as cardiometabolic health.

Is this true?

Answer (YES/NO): NO